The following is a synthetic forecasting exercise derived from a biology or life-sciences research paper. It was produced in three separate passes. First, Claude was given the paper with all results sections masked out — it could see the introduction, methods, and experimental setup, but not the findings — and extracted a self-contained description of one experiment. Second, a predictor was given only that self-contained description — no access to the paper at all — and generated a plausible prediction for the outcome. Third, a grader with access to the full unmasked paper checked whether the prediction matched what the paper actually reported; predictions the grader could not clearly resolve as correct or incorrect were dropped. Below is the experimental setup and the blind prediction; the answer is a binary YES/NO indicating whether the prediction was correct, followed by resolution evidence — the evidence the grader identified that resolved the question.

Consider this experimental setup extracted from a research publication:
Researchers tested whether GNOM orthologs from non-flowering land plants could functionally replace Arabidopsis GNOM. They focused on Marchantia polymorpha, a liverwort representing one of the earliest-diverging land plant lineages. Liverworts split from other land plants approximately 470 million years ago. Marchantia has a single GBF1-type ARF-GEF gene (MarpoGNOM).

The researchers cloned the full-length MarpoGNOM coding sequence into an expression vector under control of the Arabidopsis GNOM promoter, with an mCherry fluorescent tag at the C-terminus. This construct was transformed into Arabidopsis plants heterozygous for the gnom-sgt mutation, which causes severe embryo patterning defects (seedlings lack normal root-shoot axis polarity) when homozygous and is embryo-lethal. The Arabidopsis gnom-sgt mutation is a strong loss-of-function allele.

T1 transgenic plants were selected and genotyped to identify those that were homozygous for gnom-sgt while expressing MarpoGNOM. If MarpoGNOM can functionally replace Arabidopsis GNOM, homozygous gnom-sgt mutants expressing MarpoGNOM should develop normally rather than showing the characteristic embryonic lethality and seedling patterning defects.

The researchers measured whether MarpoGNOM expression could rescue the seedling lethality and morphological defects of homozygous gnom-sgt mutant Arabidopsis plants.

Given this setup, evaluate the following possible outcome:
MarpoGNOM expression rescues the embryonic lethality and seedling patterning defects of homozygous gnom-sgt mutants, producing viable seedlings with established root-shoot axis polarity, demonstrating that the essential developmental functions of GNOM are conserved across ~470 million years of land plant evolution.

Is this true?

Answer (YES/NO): YES